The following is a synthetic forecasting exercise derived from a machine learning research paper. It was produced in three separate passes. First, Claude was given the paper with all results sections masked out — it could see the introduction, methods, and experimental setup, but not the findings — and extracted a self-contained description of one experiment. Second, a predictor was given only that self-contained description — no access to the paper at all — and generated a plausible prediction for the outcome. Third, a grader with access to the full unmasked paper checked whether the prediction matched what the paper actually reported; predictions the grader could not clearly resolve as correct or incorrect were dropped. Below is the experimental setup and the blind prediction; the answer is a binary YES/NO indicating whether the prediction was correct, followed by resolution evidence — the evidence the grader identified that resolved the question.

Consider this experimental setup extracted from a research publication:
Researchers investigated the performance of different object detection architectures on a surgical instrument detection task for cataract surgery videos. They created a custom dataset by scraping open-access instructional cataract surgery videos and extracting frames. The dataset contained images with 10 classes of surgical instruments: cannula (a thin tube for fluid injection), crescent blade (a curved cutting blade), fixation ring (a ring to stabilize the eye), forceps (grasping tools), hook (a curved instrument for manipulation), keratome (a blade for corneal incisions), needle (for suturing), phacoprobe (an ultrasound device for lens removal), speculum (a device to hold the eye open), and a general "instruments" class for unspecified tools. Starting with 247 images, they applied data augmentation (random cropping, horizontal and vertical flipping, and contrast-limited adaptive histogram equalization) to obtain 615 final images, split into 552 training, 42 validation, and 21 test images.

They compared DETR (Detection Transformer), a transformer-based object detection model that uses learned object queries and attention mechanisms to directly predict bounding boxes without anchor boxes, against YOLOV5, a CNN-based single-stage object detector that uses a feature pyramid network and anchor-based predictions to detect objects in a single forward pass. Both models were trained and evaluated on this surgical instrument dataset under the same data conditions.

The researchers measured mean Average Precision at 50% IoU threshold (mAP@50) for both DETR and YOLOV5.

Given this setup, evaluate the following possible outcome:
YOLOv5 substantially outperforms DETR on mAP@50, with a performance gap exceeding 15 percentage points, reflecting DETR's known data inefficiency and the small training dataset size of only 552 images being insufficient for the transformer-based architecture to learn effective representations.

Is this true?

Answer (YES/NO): YES